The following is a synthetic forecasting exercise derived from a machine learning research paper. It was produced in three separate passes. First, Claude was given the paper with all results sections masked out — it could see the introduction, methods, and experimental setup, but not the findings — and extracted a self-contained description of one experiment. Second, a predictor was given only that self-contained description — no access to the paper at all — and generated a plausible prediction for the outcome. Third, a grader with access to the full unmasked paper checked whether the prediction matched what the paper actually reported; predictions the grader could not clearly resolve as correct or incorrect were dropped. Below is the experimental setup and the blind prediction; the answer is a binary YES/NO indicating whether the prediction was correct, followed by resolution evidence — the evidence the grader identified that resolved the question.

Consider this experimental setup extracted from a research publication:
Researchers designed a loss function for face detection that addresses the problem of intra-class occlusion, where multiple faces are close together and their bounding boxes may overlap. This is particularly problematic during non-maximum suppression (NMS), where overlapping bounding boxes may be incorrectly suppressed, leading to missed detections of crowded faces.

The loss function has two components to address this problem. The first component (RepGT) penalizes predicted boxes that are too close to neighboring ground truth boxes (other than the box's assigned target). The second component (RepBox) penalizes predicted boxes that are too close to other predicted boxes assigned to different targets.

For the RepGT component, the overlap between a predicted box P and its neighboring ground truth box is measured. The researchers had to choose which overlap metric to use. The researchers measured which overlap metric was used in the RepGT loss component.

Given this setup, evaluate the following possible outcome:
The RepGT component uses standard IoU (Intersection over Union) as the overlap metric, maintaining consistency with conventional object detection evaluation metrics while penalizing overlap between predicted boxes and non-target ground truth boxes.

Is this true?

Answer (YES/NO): NO